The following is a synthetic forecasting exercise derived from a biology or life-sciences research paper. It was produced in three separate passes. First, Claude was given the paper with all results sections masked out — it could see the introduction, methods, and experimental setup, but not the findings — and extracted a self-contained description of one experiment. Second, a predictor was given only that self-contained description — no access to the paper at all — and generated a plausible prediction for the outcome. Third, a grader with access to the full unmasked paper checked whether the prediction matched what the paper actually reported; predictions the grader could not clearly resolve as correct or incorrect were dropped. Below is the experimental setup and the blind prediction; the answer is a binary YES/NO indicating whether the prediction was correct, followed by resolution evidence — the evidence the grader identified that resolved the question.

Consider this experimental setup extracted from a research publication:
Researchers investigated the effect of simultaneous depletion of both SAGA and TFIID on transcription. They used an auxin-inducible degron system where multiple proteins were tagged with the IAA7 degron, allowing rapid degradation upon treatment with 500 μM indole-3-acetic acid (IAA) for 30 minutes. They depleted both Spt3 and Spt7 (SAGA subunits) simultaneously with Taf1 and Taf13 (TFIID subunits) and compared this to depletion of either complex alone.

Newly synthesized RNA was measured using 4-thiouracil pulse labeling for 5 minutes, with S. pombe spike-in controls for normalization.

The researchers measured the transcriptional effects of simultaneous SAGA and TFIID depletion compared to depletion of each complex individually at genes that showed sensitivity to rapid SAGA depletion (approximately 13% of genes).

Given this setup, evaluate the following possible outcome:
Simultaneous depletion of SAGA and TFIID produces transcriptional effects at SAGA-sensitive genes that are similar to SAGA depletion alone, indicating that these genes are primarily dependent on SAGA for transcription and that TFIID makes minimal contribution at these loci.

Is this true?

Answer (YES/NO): NO